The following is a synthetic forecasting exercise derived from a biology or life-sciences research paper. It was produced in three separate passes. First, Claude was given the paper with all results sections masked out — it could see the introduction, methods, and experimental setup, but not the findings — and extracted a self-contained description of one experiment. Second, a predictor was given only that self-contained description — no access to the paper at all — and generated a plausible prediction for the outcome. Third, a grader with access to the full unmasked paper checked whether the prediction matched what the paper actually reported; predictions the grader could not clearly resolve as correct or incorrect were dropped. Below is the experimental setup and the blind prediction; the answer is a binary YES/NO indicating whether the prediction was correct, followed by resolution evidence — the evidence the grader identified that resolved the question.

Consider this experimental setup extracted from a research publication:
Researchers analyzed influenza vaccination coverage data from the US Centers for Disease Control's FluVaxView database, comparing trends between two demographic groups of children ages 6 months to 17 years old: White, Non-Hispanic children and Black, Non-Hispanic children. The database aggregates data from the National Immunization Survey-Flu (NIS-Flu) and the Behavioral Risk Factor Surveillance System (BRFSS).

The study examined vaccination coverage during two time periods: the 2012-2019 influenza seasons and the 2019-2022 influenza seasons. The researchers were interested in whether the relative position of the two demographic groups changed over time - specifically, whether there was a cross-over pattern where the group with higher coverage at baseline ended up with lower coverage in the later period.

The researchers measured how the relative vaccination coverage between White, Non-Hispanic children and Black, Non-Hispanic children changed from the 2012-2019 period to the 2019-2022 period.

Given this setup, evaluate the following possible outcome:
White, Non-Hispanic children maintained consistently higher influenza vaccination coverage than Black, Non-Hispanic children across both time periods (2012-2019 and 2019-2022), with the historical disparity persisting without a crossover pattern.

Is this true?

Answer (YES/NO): NO